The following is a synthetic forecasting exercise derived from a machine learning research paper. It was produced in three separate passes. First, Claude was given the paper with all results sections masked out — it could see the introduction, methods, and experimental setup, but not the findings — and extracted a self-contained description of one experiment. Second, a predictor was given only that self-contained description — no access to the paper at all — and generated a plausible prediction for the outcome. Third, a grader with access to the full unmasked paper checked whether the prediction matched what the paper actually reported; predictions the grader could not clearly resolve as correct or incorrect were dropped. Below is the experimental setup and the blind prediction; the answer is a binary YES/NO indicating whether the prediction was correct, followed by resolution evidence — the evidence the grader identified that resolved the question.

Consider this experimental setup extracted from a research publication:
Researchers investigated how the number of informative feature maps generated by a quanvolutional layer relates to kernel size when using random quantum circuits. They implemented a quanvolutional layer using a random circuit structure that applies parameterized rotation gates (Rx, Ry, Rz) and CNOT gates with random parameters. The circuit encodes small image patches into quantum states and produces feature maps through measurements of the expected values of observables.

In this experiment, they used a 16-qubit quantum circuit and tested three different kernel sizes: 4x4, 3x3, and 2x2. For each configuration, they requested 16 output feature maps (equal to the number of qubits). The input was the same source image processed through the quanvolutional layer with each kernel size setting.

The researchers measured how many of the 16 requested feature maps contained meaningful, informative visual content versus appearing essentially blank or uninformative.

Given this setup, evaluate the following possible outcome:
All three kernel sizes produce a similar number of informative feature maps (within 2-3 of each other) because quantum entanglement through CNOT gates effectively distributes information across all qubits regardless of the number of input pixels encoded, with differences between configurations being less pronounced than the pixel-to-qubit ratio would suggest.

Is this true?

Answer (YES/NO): NO